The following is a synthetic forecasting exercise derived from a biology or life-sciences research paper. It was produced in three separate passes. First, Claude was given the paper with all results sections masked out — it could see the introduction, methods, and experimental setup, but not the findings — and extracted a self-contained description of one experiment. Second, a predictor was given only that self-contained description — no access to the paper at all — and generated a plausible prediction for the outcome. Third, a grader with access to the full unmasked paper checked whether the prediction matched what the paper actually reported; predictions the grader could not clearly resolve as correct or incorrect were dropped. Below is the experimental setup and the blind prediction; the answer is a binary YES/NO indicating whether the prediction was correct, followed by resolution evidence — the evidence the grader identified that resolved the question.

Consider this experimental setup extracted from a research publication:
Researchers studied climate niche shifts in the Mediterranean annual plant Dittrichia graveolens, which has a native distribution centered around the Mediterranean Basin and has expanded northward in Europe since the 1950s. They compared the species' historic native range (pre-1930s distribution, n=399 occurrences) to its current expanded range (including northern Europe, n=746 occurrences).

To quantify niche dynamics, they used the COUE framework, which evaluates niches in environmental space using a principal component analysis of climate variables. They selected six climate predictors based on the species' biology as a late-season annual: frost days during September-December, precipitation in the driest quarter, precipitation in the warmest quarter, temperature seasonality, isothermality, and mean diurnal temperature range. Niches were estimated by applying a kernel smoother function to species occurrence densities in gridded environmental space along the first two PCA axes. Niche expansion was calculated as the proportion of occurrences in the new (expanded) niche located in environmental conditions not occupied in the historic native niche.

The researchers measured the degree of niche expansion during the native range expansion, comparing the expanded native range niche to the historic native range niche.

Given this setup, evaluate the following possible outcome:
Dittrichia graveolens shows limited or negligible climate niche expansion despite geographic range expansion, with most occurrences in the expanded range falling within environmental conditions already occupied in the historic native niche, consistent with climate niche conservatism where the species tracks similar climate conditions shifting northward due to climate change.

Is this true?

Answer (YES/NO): NO